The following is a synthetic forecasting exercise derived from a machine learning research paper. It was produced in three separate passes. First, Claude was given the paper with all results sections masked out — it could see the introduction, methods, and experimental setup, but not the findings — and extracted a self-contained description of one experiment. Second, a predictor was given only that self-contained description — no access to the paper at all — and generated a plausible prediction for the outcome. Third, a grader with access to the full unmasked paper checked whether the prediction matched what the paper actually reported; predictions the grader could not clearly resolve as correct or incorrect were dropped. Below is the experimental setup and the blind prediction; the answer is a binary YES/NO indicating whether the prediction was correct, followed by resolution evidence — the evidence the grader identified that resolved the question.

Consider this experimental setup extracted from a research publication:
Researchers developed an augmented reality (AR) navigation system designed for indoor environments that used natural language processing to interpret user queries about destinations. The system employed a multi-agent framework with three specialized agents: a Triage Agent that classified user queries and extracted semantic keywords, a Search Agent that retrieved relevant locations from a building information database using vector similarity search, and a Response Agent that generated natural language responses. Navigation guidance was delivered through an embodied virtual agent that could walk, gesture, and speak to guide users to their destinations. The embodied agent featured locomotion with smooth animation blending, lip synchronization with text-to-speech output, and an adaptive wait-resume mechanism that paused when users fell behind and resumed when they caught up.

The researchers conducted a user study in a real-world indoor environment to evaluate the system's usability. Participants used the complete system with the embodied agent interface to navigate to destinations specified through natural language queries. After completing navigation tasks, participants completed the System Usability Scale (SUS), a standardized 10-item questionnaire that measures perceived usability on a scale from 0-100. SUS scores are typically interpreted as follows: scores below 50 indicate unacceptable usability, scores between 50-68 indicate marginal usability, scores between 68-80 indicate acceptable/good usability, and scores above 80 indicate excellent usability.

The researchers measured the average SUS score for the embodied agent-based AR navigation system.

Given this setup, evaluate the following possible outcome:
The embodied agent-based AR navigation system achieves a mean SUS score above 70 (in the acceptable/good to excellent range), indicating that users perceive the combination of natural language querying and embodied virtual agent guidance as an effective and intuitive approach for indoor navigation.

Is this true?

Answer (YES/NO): YES